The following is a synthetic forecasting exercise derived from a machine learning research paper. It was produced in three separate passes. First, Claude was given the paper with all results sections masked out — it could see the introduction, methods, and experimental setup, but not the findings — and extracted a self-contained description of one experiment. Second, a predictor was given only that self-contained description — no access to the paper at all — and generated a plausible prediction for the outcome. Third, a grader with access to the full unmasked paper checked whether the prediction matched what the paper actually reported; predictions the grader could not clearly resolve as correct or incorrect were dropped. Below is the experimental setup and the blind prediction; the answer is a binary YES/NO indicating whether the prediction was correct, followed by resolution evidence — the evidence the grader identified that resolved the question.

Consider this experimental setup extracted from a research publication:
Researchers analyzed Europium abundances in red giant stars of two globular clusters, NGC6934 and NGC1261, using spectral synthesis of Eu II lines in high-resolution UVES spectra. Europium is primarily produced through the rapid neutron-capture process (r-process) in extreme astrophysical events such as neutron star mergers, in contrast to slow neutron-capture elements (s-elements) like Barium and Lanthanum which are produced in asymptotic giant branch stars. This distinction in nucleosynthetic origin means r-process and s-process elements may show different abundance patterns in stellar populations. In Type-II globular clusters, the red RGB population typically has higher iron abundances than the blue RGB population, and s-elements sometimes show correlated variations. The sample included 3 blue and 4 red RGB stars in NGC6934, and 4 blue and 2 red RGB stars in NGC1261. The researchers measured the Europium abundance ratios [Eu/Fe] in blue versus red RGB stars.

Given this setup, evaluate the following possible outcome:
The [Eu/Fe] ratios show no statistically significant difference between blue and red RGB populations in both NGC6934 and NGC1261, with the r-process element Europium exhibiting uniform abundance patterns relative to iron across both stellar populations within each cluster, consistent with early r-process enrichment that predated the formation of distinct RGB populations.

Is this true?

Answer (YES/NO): YES